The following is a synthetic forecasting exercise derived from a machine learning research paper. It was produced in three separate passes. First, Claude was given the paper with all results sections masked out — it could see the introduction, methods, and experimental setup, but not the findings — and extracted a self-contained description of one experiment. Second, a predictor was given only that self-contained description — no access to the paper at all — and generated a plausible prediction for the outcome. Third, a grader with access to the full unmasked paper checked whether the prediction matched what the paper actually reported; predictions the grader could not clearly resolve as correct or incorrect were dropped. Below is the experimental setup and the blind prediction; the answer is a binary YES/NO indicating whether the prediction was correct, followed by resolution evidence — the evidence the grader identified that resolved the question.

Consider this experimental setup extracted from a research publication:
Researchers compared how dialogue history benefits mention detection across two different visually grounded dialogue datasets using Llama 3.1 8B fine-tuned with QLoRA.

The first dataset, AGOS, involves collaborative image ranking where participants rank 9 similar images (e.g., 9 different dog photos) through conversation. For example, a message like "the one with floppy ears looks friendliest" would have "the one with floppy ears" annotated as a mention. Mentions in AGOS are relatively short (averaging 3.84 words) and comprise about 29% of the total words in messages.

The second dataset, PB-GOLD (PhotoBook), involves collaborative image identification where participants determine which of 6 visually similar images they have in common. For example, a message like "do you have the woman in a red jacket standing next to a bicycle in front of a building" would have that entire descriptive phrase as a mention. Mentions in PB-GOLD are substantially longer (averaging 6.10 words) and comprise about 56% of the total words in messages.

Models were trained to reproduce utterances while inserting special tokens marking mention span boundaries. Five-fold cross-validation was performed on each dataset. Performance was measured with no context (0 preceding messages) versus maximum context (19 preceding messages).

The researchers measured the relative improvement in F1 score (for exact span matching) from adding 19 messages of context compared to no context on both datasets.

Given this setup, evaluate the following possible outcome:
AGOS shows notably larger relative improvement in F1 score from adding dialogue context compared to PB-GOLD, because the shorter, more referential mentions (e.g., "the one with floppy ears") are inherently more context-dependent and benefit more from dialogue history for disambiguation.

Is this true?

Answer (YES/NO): YES